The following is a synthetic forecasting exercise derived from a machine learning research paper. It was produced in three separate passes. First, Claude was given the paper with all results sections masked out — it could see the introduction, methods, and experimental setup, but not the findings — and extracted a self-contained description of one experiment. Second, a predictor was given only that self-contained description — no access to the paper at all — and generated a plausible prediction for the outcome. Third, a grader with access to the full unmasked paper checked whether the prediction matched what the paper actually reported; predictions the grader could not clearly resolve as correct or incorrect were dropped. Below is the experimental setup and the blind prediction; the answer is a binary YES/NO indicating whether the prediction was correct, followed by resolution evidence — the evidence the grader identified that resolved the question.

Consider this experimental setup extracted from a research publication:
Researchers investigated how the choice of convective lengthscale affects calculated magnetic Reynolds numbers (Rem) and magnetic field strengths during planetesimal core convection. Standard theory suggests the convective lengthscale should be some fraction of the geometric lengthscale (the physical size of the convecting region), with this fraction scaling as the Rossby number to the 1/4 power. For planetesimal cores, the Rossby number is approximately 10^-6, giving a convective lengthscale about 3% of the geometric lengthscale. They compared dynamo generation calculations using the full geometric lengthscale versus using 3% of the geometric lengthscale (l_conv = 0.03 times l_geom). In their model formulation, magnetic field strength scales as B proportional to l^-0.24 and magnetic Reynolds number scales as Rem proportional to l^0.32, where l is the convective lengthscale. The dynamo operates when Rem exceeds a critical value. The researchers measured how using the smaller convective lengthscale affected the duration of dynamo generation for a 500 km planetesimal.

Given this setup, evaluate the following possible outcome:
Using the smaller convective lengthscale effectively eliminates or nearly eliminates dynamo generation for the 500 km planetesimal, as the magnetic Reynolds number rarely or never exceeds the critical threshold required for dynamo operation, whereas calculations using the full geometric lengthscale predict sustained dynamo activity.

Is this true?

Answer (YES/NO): NO